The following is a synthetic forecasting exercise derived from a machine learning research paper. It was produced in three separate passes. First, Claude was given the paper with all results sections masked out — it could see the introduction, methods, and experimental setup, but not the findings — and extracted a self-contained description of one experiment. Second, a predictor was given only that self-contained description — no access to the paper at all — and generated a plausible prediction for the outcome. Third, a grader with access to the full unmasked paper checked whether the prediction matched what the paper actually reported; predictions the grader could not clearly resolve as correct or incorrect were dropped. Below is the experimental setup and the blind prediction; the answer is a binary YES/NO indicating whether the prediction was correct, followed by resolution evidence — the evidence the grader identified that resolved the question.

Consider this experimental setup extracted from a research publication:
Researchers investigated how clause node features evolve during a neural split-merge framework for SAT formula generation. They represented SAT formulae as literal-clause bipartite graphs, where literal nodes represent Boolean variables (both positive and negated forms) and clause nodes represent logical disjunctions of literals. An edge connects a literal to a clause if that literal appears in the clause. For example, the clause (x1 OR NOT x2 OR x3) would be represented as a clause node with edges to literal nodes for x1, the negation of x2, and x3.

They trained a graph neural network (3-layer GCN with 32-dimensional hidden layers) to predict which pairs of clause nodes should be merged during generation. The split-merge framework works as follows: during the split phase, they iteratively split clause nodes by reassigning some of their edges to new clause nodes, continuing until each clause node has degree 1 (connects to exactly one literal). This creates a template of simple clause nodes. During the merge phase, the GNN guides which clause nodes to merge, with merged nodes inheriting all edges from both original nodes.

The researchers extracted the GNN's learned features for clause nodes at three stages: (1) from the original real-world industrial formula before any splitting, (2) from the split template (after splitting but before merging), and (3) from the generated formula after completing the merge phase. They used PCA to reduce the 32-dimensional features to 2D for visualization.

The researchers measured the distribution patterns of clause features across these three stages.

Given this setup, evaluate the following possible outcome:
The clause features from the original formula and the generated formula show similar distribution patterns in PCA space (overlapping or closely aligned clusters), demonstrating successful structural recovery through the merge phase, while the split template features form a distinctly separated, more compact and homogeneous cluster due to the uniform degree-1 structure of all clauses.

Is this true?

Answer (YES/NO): NO